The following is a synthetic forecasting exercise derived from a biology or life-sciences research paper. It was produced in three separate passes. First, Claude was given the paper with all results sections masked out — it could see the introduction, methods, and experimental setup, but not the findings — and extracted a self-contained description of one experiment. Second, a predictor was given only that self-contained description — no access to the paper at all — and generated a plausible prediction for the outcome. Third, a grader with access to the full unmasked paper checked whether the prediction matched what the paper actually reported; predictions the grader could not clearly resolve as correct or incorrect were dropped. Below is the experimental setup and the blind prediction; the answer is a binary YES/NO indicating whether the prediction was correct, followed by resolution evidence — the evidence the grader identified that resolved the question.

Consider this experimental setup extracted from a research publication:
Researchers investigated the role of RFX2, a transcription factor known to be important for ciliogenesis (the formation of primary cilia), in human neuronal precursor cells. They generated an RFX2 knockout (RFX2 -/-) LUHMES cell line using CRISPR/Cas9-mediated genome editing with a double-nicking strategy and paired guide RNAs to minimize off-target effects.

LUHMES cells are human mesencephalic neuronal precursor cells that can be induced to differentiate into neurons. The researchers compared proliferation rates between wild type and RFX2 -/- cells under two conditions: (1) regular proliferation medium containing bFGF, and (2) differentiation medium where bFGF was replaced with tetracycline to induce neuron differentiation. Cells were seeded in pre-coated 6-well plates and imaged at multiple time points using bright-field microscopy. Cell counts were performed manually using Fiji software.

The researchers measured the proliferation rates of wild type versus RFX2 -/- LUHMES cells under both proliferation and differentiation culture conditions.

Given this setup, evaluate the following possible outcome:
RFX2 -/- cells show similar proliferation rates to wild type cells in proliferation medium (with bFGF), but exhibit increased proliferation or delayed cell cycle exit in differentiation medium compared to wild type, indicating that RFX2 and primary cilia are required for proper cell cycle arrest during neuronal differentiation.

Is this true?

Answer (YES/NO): NO